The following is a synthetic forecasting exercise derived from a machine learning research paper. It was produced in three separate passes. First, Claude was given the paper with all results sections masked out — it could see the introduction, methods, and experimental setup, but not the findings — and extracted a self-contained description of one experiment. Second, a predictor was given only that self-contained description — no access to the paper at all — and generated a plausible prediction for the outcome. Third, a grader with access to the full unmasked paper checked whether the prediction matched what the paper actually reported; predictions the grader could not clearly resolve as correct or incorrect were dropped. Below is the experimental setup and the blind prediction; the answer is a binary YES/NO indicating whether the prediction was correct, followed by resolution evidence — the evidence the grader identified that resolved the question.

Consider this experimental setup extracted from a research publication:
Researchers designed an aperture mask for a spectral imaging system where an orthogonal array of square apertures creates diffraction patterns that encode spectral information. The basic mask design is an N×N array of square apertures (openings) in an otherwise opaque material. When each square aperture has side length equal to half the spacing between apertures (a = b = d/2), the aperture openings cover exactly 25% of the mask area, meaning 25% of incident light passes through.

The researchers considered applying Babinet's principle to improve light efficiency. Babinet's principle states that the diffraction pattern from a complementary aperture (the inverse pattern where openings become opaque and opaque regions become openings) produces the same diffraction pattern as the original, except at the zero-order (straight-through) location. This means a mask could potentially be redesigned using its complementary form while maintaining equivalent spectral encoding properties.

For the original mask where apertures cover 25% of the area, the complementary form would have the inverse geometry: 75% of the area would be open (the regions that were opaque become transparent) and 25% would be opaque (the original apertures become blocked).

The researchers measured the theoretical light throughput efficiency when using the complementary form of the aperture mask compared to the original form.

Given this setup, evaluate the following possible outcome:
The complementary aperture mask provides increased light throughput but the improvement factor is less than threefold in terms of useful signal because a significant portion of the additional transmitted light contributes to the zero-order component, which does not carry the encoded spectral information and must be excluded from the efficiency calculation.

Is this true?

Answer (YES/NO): NO